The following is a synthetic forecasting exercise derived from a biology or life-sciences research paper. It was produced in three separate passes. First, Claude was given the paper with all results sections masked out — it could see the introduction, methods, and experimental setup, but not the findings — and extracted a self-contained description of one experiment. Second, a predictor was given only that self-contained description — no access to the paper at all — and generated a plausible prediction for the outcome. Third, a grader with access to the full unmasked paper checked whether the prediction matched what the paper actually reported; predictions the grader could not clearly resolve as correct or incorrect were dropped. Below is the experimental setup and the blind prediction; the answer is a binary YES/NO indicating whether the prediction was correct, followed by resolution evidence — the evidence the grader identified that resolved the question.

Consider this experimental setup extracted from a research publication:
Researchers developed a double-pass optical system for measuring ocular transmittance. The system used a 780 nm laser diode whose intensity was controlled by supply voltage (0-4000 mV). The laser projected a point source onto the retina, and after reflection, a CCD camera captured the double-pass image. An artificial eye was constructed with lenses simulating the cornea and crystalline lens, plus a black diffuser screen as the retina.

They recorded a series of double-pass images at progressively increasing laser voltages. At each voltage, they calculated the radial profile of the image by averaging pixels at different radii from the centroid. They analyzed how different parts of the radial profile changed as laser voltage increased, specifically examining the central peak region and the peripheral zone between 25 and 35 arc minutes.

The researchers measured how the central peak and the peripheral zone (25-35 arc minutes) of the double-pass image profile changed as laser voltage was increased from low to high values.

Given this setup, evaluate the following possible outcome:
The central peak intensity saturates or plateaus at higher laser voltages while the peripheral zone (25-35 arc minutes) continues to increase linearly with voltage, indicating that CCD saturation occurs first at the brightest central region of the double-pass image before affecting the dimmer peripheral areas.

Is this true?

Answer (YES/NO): YES